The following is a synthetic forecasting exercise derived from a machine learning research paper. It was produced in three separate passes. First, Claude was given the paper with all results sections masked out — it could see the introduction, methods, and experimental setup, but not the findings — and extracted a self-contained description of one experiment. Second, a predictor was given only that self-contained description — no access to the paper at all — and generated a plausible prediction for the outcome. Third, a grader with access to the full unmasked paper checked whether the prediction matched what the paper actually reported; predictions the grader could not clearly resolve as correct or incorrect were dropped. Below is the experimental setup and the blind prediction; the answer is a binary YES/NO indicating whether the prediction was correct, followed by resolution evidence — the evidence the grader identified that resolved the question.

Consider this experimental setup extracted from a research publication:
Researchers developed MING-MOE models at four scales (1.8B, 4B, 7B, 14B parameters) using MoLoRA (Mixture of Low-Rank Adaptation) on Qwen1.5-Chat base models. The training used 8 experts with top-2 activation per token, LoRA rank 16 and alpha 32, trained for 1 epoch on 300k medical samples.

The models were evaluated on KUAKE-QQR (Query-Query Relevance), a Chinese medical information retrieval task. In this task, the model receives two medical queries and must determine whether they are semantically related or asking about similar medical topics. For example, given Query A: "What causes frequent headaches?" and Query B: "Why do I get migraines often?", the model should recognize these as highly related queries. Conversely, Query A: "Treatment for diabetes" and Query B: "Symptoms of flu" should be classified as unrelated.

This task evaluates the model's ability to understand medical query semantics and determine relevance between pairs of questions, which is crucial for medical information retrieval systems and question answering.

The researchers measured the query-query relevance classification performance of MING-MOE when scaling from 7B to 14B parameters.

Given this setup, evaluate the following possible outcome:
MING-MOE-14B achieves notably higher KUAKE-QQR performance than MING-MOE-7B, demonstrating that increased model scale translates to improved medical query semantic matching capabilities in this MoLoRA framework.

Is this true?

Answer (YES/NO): NO